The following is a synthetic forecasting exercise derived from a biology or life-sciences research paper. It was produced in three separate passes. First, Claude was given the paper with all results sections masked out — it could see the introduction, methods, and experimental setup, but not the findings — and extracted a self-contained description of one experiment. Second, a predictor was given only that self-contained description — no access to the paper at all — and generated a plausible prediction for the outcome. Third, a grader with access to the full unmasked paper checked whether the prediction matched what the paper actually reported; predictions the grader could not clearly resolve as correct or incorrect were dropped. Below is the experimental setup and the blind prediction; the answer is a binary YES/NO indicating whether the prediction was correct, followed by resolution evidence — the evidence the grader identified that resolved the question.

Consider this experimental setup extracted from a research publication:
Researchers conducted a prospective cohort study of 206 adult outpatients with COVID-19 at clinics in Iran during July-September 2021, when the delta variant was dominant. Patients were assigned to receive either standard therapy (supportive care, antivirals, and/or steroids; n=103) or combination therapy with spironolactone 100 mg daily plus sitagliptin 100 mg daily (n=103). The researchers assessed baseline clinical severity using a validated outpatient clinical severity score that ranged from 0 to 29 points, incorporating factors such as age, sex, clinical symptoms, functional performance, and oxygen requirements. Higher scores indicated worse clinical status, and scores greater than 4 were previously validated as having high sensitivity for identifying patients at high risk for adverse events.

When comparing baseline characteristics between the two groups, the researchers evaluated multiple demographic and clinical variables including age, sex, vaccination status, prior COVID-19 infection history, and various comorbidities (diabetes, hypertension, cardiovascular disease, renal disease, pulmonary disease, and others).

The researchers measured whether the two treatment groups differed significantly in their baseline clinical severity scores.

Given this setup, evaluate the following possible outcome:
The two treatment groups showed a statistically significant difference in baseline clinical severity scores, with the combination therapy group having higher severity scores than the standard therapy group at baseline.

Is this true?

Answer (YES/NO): NO